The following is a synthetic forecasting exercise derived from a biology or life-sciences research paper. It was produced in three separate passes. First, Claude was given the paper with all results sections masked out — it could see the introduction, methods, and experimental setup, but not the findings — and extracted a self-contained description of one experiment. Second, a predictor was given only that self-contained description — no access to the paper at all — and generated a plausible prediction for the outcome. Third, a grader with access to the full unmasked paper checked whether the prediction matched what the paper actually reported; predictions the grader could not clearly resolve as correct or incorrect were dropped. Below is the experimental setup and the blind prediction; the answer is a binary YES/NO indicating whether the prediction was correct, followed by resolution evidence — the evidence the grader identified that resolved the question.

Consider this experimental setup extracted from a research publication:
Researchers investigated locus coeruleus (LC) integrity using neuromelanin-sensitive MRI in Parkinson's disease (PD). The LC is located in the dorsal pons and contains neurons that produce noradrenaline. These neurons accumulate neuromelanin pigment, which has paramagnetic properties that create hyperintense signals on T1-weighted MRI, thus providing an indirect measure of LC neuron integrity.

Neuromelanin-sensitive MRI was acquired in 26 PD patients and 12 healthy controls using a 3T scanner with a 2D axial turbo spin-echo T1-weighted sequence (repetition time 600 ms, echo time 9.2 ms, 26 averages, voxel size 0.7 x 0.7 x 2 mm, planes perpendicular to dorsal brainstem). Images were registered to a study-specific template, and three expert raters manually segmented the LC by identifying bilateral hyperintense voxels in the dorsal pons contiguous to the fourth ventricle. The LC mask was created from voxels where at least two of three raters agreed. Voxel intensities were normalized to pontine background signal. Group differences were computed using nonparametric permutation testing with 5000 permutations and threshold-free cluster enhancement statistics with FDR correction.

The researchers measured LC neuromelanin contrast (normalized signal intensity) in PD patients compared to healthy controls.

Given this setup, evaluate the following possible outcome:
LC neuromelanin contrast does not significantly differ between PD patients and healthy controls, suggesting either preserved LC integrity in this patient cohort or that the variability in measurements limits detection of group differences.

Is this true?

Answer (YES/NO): NO